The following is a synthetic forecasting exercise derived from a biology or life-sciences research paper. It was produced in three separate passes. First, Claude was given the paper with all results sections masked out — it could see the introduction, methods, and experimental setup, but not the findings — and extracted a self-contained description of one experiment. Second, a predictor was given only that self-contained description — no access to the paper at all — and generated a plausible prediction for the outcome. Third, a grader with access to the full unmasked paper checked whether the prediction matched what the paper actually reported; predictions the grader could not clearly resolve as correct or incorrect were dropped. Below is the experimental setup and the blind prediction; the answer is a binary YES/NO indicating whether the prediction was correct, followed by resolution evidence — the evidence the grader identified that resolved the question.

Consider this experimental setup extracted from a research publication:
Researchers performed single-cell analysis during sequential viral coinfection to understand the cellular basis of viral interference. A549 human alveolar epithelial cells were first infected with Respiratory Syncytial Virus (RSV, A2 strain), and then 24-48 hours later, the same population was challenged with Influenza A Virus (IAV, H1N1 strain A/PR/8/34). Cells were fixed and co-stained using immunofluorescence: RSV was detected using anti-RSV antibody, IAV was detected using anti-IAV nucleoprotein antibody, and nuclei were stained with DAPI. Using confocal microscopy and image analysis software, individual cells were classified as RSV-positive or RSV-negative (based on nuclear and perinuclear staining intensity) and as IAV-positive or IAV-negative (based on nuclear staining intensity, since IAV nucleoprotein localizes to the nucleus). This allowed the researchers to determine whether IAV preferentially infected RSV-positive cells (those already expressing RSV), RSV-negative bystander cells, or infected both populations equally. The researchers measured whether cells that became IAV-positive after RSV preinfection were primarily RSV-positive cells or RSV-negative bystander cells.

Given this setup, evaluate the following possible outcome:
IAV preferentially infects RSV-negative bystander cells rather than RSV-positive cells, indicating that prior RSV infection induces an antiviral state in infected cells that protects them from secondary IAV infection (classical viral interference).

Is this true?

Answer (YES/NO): NO